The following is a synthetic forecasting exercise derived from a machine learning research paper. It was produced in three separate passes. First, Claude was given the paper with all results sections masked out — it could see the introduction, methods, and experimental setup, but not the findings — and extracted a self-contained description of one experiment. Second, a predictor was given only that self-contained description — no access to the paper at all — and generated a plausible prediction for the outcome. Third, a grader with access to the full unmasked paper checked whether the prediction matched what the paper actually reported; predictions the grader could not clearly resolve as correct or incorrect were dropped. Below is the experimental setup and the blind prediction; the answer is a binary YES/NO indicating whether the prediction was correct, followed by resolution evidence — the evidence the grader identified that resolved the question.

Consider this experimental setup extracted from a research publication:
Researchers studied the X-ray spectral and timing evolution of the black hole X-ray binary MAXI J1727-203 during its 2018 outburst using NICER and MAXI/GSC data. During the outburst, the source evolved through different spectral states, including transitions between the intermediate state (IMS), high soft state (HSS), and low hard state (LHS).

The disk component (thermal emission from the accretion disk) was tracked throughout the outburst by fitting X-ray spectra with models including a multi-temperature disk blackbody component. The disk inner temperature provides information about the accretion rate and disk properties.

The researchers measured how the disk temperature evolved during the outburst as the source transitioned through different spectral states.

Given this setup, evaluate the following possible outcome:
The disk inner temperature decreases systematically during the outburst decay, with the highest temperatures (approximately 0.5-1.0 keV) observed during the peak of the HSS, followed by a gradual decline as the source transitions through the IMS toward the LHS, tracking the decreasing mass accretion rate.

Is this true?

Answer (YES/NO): NO